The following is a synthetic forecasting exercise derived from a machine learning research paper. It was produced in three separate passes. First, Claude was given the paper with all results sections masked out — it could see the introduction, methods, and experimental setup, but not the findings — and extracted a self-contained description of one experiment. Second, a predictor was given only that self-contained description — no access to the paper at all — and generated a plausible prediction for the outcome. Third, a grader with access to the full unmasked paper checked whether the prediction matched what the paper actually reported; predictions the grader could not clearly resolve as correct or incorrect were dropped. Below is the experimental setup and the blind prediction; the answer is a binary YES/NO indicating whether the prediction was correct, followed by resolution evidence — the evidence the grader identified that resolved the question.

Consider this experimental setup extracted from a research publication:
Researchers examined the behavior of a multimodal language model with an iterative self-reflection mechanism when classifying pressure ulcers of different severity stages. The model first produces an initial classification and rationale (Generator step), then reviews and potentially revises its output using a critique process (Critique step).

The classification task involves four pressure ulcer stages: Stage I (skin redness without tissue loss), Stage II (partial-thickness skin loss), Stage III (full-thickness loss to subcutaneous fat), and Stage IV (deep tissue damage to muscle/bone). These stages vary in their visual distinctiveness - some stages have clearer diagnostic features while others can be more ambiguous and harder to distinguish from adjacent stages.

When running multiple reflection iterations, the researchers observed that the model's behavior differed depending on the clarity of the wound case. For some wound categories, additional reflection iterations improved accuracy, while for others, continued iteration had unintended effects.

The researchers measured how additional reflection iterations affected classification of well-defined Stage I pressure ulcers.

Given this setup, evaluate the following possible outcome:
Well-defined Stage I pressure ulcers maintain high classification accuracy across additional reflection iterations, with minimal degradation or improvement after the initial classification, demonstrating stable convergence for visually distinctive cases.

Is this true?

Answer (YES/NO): NO